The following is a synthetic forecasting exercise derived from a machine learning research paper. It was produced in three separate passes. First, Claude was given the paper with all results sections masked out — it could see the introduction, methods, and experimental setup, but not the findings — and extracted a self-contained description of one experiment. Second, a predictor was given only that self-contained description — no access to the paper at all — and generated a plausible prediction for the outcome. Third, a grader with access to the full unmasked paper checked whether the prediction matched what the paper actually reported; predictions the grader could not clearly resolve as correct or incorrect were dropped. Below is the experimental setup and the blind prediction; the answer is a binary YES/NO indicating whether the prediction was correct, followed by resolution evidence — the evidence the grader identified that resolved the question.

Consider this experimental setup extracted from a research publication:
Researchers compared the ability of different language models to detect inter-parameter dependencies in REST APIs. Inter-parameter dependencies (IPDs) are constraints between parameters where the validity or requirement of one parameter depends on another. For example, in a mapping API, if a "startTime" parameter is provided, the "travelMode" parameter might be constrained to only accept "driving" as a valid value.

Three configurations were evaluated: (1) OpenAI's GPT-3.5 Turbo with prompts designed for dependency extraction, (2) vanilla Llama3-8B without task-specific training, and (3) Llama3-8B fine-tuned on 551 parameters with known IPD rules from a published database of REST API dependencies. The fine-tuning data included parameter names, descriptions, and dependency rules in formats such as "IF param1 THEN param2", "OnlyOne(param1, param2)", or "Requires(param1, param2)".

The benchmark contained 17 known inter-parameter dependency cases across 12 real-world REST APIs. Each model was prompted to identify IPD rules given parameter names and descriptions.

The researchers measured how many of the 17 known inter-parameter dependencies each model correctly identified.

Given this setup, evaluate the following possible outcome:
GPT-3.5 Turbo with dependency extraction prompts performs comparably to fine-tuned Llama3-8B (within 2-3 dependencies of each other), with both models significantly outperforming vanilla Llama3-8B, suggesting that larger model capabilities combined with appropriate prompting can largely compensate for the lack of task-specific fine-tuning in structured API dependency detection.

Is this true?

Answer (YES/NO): NO